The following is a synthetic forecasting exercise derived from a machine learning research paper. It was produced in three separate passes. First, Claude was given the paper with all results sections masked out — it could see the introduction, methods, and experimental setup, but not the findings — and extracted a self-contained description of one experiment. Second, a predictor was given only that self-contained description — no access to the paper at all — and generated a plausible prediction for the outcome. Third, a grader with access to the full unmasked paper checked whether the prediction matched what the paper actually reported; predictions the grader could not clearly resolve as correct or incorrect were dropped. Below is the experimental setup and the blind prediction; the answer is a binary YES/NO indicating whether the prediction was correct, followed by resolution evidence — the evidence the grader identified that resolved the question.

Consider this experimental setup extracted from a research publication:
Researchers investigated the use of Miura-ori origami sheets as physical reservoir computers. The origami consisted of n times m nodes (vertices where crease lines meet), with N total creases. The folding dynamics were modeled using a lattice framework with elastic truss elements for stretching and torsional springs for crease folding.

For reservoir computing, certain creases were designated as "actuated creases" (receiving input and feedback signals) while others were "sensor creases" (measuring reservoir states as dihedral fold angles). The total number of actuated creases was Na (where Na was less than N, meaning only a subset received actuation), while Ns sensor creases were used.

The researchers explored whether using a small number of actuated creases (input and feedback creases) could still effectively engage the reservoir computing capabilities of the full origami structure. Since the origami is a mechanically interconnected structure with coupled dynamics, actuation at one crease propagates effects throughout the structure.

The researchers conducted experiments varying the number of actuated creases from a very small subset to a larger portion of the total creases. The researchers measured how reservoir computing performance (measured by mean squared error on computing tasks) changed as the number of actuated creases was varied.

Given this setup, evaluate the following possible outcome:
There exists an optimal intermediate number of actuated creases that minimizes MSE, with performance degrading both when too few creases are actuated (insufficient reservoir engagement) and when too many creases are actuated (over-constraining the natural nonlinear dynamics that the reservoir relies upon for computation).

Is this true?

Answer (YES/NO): NO